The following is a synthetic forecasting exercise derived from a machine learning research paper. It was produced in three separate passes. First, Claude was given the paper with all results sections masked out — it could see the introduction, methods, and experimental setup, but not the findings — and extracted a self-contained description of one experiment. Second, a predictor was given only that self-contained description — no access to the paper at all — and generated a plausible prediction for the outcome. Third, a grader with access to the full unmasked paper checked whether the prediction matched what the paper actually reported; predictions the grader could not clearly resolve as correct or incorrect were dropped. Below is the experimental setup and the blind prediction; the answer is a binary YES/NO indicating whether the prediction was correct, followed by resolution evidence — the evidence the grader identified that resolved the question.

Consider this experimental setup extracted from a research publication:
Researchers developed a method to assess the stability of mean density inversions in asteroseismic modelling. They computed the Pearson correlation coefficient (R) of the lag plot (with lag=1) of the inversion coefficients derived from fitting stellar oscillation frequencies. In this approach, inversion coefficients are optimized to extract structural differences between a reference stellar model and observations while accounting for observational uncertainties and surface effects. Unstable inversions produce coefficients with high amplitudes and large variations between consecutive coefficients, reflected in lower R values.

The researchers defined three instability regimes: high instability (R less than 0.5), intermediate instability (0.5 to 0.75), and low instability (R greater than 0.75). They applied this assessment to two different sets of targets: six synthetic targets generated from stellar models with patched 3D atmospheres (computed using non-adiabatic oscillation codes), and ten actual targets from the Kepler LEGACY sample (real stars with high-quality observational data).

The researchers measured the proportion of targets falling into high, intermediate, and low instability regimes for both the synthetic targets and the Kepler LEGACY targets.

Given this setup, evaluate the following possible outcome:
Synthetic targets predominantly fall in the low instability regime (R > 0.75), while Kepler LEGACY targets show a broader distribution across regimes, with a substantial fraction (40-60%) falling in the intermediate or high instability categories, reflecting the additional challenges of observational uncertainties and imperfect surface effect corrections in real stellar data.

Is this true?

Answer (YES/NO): NO